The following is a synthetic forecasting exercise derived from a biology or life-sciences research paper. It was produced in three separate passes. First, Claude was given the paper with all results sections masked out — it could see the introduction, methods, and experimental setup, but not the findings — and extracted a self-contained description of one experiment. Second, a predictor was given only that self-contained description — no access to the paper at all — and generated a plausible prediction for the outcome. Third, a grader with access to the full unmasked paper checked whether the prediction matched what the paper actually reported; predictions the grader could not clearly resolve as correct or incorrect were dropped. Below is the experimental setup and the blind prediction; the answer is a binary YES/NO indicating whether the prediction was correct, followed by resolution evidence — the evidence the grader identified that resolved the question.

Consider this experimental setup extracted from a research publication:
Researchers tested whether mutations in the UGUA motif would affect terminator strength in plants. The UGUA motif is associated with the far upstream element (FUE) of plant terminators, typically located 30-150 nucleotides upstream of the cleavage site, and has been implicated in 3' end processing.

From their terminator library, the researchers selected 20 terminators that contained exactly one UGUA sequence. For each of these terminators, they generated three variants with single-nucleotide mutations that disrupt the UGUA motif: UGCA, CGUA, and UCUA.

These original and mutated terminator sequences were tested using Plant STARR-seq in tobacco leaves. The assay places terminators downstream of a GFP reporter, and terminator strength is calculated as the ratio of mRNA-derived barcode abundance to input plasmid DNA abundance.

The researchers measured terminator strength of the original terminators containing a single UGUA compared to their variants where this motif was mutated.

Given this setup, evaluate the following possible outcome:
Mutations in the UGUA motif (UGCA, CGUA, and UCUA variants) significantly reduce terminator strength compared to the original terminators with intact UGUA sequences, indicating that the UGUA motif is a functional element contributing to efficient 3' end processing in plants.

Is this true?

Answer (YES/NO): YES